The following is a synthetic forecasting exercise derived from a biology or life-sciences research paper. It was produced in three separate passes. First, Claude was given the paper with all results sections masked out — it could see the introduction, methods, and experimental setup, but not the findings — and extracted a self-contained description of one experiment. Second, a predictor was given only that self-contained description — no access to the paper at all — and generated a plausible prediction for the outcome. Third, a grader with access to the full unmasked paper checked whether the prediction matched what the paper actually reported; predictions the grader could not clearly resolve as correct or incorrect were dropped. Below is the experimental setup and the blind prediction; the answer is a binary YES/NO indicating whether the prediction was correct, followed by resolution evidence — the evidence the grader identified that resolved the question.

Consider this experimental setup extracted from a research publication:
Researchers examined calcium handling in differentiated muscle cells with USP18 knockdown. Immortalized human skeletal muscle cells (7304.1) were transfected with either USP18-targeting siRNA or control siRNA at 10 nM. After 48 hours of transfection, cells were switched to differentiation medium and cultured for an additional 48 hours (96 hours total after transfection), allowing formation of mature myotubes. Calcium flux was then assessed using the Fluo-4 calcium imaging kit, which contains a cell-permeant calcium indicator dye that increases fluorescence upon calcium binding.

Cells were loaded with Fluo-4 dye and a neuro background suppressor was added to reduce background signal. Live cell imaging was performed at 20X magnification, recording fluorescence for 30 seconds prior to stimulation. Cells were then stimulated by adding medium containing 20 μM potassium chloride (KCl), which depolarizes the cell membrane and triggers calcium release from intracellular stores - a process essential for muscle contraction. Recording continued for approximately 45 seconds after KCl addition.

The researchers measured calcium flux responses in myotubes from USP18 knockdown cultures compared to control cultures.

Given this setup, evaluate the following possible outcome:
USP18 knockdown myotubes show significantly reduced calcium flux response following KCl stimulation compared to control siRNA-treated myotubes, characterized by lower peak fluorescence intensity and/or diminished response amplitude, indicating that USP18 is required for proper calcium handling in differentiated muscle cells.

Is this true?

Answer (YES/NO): YES